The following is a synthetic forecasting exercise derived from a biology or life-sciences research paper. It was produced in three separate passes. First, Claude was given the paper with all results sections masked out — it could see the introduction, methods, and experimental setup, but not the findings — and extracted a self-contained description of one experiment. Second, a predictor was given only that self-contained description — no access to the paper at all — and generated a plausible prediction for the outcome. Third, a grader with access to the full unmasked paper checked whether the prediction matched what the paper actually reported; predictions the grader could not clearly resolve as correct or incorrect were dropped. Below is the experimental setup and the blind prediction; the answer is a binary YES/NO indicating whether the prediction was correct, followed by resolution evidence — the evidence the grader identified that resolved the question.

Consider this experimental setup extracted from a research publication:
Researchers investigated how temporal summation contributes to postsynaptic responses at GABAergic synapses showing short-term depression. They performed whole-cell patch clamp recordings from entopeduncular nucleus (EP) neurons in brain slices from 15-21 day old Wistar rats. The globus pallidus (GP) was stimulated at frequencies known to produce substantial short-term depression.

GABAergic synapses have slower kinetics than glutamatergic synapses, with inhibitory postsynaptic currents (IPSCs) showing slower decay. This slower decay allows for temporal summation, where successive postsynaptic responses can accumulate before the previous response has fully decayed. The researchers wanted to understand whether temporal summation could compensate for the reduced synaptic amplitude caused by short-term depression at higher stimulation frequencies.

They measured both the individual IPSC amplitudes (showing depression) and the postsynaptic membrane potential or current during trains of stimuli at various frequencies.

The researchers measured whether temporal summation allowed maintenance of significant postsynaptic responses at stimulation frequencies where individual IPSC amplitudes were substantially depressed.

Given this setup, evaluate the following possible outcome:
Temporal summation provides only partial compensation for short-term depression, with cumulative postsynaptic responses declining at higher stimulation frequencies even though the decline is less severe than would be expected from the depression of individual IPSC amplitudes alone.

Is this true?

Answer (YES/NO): NO